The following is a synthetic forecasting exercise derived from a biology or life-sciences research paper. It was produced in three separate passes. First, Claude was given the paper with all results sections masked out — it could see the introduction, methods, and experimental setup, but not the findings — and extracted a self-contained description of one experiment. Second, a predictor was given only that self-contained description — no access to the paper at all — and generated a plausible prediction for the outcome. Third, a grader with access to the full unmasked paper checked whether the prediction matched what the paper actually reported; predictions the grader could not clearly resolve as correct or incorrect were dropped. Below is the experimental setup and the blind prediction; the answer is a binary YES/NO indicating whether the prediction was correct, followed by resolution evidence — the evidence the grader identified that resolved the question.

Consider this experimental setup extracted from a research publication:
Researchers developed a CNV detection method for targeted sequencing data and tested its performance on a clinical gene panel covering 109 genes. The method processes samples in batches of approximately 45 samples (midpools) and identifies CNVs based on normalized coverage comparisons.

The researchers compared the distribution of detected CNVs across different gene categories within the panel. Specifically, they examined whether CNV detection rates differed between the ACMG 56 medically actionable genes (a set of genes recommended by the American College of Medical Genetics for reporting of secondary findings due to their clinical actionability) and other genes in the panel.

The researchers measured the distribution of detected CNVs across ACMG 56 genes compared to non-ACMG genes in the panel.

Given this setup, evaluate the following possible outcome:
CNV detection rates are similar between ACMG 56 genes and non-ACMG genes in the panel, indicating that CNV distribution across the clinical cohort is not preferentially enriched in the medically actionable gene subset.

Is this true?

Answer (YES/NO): YES